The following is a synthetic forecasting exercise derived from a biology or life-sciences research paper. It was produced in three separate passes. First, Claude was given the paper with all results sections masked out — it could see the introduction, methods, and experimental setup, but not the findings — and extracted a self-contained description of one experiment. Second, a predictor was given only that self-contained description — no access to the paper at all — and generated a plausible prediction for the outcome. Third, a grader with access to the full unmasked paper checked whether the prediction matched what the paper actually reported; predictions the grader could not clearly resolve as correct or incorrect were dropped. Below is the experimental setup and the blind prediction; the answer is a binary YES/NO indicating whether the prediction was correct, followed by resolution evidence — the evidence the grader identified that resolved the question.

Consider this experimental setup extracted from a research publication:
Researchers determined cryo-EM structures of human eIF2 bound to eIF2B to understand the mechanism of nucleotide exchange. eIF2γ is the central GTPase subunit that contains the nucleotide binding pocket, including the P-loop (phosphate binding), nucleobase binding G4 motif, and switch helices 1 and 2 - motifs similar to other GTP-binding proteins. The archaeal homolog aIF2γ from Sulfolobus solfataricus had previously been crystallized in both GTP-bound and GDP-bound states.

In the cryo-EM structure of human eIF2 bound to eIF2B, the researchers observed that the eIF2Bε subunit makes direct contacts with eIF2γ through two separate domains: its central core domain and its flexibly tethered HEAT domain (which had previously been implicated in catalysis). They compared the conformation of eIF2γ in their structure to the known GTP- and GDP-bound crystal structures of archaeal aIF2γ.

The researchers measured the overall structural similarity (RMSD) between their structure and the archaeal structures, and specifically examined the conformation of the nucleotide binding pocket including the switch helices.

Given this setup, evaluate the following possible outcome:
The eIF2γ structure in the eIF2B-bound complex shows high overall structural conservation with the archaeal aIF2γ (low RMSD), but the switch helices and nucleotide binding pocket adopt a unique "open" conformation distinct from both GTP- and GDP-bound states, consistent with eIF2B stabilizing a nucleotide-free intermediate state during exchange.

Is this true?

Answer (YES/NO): YES